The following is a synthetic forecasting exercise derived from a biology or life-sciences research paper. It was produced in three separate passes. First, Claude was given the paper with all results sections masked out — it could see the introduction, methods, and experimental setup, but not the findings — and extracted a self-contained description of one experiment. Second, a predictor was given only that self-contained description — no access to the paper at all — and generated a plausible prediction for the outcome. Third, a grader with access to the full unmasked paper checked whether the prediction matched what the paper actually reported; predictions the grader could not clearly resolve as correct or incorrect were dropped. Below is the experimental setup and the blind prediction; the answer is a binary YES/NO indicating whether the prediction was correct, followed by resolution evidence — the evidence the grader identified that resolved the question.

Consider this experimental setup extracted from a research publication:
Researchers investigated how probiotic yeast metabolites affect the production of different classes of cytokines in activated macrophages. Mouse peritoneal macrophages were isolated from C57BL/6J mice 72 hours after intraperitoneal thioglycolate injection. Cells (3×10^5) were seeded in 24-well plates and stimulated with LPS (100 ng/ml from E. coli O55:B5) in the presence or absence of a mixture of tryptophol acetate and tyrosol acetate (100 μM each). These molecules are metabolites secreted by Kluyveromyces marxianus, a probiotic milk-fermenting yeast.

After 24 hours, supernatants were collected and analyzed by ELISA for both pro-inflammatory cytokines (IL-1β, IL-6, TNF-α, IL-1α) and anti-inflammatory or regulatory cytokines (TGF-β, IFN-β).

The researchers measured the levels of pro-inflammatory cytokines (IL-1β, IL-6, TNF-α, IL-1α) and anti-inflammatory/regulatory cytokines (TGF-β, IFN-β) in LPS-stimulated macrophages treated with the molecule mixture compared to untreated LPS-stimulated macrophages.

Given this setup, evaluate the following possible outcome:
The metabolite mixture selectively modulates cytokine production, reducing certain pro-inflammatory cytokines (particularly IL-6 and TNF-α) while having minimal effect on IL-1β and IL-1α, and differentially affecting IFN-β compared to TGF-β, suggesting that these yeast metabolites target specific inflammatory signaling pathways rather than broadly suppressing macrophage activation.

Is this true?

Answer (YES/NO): NO